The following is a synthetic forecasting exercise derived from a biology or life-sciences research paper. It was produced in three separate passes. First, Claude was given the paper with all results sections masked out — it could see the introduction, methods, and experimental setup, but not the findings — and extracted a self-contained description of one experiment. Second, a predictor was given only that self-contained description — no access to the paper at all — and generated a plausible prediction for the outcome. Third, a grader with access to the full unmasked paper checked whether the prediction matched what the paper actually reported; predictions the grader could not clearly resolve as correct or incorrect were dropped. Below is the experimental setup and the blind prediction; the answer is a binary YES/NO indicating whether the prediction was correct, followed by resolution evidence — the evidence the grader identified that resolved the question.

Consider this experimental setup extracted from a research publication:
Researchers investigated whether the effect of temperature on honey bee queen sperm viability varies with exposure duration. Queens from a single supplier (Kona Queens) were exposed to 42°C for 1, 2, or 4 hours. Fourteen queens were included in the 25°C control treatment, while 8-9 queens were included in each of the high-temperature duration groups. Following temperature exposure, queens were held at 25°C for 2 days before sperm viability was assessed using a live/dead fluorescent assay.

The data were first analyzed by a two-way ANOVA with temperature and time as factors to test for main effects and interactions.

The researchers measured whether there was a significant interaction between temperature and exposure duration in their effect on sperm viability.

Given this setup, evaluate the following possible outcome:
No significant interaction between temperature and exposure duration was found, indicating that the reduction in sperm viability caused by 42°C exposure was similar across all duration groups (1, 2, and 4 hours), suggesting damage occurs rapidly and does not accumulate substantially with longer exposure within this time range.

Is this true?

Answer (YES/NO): NO